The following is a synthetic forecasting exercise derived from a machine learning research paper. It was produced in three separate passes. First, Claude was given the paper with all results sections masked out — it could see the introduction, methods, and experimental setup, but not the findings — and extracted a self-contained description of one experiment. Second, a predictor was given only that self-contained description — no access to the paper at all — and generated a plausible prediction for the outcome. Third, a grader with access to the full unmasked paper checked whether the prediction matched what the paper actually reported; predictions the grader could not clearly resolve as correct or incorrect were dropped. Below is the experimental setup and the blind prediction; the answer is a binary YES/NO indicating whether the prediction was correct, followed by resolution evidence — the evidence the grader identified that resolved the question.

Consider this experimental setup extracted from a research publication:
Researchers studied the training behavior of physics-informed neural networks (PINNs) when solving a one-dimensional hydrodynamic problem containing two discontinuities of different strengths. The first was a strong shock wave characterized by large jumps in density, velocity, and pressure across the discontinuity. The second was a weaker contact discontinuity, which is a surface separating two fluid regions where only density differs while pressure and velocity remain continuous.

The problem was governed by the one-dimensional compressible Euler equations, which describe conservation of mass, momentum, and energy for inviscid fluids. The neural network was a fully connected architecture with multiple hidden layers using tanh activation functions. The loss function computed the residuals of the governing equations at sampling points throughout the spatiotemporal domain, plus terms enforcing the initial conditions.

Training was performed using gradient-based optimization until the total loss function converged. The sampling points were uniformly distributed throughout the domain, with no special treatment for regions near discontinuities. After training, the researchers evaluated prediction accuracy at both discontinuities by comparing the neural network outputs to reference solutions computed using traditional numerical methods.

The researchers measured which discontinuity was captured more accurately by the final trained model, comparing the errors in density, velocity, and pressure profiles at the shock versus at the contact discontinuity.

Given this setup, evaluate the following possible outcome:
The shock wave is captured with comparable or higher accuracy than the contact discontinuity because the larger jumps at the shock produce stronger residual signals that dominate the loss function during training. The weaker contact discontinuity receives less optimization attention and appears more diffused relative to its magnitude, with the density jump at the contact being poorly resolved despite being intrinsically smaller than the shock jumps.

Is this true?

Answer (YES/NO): YES